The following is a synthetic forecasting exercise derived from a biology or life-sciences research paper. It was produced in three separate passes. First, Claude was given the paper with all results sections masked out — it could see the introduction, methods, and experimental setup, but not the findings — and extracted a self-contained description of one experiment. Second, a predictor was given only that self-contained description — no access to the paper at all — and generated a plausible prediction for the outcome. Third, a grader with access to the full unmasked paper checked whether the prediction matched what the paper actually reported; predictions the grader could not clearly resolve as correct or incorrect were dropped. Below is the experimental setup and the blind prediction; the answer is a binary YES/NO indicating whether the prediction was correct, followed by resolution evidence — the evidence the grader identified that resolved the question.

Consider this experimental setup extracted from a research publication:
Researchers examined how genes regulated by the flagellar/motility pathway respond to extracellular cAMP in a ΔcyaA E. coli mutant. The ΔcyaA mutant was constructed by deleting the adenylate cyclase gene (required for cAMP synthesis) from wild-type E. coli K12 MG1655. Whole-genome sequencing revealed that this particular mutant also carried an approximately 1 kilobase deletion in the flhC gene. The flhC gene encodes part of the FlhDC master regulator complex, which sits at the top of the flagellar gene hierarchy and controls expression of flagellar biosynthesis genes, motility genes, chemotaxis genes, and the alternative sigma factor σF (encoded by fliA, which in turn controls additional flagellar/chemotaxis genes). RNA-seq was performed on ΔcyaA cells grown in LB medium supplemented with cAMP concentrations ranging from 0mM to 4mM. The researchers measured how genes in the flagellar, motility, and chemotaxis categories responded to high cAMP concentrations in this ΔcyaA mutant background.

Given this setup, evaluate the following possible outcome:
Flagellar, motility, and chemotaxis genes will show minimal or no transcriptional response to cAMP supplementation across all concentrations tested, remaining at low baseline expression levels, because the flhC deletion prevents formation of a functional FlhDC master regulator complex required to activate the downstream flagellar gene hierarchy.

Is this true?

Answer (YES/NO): YES